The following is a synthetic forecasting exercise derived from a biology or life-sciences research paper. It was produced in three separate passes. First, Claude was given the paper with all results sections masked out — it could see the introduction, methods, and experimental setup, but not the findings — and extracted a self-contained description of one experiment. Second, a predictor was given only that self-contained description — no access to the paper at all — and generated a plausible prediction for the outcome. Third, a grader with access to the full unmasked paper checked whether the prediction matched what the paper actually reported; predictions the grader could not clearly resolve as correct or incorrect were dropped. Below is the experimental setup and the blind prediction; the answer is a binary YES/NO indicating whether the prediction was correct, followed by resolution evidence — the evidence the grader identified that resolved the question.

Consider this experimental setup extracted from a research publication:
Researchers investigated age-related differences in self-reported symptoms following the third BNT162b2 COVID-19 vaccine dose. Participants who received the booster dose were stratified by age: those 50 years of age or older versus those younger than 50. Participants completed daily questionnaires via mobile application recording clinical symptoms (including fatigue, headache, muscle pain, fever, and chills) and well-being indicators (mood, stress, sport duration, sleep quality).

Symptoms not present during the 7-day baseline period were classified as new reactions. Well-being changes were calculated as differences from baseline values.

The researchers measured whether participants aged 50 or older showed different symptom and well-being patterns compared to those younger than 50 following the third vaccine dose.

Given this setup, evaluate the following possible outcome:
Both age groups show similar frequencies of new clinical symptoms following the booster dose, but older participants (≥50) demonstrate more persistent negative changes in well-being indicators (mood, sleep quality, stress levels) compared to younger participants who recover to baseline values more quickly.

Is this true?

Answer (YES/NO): NO